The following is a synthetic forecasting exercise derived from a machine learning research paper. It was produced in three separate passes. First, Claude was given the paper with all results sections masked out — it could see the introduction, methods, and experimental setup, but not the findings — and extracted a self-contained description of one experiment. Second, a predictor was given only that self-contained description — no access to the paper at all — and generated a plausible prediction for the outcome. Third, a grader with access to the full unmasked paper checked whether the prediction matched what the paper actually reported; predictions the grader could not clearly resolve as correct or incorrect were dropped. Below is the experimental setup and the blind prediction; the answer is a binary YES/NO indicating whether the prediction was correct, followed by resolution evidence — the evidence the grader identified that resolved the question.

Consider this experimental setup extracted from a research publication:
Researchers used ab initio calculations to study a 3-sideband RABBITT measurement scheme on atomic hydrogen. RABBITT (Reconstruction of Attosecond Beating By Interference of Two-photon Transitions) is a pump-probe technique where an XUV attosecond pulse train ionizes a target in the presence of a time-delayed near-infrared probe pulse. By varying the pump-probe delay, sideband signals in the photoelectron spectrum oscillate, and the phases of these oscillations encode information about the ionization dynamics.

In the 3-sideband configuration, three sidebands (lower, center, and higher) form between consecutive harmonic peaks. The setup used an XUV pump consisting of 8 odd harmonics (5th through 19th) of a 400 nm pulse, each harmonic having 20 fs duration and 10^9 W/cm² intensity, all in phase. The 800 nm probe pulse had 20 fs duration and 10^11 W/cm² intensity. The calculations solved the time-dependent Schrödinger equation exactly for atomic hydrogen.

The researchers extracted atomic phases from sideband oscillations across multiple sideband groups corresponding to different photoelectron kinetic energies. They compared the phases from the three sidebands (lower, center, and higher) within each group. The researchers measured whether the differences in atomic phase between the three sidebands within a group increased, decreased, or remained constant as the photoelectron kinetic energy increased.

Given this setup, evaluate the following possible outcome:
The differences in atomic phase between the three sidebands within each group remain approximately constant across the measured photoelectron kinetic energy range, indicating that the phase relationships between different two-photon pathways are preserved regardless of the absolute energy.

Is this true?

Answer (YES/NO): NO